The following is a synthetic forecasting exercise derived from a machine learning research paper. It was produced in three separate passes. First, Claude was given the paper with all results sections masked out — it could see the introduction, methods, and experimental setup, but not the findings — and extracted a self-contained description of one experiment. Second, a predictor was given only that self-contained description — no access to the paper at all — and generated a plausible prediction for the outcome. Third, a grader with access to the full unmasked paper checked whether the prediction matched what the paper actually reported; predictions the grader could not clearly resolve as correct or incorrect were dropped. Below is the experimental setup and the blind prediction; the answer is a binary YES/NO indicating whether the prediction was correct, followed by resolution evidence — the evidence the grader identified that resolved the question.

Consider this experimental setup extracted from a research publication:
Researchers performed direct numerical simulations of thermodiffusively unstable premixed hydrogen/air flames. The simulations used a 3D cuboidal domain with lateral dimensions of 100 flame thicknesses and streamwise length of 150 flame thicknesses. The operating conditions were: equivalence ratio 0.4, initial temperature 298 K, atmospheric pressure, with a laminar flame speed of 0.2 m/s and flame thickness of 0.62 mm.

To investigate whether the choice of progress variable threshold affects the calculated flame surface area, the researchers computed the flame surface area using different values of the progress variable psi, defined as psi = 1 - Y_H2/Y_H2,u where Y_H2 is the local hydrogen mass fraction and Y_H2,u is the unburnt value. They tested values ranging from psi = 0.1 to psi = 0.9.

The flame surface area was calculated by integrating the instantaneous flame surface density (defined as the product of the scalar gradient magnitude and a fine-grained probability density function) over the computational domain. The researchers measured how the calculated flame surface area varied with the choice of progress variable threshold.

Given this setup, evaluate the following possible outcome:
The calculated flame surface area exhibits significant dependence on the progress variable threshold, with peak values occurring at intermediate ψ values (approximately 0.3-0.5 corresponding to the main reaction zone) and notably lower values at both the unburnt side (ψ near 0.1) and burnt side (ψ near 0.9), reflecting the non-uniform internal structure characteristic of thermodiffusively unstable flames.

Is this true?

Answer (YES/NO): NO